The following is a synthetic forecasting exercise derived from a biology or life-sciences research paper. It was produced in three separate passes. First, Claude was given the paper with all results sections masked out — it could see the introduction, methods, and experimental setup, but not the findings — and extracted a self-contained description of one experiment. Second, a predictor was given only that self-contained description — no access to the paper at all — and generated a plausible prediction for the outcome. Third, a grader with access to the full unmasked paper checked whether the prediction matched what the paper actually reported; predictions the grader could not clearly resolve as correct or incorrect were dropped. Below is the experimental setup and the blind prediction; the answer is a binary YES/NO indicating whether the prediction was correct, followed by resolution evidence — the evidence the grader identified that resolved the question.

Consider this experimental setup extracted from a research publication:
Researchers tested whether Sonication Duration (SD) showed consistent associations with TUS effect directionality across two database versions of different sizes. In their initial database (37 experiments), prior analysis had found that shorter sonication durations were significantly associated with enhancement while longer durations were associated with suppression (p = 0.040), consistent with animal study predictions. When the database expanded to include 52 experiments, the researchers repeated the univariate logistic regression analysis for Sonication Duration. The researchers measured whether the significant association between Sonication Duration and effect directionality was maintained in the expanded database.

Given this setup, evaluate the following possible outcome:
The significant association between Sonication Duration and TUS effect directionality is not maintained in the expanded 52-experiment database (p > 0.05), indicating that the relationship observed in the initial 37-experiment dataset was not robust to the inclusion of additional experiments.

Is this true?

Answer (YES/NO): YES